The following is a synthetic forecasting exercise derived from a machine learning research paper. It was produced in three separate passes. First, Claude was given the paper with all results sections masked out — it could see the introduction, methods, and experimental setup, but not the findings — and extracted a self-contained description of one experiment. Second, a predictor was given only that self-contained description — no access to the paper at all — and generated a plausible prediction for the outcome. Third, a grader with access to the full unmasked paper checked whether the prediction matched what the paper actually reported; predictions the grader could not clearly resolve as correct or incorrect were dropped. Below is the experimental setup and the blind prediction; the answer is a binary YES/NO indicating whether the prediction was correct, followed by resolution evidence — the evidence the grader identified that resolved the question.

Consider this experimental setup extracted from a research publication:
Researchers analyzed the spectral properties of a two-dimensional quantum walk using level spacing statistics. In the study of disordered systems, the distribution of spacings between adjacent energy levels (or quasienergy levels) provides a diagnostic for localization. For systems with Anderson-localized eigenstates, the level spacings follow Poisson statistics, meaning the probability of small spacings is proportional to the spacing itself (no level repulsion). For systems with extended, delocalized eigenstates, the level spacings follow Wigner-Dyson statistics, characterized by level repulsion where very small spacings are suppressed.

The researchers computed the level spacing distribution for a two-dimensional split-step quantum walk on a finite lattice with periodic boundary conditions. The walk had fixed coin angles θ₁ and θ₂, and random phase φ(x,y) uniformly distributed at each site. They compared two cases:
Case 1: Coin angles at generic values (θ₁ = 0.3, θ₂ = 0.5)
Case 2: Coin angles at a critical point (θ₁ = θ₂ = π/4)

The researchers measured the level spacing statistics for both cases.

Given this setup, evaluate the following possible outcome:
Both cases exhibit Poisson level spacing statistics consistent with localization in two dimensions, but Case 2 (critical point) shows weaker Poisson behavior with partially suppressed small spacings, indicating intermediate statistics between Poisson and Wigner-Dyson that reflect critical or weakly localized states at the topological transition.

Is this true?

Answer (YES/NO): NO